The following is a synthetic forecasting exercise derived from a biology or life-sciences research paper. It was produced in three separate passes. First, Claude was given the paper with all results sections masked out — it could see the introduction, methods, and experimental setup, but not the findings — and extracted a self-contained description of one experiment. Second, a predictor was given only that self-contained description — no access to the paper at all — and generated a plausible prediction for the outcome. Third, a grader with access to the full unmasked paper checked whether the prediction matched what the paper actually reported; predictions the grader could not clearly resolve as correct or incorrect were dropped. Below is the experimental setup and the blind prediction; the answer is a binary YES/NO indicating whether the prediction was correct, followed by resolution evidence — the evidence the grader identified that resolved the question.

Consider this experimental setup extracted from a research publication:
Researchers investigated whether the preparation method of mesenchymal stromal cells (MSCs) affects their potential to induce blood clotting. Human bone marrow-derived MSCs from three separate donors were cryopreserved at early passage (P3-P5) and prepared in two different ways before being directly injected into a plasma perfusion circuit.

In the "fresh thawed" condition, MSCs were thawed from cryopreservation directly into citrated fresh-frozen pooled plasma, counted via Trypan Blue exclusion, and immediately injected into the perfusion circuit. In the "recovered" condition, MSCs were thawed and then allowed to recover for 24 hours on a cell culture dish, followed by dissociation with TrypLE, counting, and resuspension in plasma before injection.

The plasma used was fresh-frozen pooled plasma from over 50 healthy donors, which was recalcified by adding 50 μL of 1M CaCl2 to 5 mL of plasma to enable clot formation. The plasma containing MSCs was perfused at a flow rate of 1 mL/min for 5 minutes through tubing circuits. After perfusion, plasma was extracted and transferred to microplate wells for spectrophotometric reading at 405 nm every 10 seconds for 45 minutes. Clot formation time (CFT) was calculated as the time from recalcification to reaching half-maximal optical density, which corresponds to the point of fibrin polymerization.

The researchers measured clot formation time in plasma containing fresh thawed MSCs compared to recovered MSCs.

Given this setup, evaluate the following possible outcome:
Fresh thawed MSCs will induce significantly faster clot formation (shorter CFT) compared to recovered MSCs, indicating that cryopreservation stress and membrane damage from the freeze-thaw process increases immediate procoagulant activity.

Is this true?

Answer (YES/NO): YES